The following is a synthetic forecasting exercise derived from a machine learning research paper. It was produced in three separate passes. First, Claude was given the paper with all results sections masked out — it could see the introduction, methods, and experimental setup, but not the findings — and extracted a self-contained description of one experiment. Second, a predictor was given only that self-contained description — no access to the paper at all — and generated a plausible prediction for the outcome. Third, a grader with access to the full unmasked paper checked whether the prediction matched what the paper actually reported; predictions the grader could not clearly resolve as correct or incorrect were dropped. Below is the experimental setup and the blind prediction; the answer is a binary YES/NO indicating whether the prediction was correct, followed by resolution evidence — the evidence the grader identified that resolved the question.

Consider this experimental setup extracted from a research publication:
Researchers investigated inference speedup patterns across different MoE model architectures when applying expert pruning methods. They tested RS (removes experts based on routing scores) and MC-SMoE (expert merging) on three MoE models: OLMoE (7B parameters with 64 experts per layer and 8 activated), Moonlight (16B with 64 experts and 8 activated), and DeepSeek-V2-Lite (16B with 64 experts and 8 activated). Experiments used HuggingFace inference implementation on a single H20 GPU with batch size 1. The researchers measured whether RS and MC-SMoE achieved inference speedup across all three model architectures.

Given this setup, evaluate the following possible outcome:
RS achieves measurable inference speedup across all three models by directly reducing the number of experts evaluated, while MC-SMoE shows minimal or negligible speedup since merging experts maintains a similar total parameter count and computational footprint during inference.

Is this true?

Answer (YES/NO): NO